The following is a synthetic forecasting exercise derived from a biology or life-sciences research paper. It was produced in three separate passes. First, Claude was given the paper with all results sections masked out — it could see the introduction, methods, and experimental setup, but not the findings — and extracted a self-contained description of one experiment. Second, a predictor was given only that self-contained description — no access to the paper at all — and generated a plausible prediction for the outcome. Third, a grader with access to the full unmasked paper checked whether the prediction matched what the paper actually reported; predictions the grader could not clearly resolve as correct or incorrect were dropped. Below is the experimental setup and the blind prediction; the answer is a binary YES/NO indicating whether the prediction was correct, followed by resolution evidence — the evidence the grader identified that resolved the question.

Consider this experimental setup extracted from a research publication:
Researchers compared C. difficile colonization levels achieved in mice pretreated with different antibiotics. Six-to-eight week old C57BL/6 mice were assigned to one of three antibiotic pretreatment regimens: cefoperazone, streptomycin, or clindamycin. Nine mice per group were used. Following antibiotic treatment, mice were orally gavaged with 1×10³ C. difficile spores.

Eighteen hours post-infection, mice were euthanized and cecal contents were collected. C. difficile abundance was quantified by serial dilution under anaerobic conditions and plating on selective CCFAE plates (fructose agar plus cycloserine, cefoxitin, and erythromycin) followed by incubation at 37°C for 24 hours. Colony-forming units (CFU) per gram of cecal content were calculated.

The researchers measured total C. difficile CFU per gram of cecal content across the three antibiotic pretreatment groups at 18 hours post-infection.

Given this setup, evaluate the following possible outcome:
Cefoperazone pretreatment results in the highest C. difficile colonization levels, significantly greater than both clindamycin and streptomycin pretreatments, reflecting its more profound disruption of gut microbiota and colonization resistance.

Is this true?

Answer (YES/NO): NO